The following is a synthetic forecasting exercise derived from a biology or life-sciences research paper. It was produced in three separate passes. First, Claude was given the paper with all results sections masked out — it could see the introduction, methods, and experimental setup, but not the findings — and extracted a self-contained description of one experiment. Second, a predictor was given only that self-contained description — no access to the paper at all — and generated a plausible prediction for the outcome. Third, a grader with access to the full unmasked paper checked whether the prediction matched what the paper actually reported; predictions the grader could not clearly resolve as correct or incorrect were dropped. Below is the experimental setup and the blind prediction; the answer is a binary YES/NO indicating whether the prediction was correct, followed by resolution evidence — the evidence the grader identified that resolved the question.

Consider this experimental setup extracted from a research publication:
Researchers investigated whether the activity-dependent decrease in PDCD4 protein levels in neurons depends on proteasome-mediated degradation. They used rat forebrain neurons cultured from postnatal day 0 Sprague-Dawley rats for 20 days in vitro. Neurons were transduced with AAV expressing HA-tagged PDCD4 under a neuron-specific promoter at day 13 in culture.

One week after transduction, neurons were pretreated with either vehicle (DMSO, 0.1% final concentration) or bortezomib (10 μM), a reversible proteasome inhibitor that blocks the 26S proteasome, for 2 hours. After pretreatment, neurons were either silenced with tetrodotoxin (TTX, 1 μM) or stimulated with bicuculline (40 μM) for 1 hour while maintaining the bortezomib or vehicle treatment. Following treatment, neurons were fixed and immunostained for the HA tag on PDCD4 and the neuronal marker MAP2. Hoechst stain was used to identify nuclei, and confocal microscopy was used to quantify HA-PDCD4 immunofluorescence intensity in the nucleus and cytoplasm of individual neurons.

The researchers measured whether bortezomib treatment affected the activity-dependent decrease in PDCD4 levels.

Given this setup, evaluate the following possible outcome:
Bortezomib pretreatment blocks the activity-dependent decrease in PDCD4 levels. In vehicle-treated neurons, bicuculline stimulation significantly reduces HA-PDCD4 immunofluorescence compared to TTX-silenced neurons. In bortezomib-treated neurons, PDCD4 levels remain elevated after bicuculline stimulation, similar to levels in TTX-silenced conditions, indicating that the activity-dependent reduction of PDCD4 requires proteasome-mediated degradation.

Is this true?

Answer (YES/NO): YES